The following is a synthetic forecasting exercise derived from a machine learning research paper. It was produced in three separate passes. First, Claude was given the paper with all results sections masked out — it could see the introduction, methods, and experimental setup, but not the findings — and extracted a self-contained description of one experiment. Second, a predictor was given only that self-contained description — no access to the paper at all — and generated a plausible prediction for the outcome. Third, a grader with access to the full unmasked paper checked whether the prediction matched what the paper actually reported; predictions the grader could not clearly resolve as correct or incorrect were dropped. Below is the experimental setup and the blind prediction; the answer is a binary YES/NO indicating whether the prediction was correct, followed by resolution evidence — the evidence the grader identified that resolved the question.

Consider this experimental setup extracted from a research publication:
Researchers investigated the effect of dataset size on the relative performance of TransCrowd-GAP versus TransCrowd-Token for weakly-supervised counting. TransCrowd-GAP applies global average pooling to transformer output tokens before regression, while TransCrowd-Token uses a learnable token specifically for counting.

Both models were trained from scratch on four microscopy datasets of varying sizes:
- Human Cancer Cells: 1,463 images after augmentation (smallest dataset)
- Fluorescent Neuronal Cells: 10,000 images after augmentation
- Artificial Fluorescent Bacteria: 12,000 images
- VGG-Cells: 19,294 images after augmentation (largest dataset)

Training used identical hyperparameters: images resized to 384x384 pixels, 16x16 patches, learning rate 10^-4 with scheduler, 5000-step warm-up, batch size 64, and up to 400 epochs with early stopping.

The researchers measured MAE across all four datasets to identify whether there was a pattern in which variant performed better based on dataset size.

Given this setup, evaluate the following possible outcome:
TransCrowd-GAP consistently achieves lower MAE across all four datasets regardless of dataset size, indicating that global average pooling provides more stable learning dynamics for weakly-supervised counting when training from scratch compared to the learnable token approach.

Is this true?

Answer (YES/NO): NO